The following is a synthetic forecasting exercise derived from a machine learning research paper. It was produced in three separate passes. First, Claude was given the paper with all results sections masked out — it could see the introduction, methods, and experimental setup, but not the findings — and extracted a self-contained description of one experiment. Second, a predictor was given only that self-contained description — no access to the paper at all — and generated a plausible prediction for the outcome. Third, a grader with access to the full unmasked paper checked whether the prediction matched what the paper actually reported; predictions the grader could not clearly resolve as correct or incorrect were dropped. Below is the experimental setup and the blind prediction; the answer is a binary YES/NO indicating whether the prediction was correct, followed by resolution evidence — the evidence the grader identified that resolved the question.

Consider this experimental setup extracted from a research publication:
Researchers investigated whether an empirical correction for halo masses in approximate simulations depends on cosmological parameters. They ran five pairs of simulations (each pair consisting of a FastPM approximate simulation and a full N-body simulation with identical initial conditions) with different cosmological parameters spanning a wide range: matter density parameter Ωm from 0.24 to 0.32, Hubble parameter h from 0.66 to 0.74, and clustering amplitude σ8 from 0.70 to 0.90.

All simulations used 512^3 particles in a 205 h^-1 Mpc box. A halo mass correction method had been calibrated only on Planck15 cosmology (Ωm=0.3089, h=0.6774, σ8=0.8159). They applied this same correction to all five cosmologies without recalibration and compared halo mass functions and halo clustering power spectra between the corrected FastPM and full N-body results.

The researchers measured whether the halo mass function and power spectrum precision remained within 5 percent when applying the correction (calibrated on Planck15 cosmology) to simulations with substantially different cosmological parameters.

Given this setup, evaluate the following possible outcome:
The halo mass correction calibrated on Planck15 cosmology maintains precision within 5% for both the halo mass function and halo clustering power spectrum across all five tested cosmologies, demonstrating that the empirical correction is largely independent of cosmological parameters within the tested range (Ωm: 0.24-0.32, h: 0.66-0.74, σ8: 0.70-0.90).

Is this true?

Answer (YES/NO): YES